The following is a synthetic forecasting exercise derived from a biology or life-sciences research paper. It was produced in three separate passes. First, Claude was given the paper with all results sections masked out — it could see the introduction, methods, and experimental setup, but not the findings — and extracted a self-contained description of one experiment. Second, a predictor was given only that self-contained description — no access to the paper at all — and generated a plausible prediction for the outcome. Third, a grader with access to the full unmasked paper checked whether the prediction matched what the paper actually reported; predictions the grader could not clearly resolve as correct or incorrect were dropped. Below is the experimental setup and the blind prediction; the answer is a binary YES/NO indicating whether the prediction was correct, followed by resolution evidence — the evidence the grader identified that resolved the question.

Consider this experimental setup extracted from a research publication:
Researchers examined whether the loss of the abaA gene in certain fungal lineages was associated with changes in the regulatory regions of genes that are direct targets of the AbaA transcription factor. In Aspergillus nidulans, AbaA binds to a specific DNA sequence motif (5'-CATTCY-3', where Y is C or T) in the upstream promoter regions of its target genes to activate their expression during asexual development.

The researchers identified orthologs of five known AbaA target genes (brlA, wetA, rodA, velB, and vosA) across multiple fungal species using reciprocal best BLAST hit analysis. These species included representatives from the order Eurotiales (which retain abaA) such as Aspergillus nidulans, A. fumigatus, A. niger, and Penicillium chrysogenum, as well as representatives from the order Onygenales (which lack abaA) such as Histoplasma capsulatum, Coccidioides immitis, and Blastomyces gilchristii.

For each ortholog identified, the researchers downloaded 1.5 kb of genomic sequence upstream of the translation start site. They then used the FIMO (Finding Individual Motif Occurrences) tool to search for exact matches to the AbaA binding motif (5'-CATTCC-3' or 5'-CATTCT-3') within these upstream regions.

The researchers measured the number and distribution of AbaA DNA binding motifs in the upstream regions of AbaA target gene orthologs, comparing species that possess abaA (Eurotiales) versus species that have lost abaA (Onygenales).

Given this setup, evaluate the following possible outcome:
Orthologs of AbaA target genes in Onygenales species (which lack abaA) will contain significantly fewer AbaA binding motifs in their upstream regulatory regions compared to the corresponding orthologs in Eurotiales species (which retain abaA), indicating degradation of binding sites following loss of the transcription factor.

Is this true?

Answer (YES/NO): NO